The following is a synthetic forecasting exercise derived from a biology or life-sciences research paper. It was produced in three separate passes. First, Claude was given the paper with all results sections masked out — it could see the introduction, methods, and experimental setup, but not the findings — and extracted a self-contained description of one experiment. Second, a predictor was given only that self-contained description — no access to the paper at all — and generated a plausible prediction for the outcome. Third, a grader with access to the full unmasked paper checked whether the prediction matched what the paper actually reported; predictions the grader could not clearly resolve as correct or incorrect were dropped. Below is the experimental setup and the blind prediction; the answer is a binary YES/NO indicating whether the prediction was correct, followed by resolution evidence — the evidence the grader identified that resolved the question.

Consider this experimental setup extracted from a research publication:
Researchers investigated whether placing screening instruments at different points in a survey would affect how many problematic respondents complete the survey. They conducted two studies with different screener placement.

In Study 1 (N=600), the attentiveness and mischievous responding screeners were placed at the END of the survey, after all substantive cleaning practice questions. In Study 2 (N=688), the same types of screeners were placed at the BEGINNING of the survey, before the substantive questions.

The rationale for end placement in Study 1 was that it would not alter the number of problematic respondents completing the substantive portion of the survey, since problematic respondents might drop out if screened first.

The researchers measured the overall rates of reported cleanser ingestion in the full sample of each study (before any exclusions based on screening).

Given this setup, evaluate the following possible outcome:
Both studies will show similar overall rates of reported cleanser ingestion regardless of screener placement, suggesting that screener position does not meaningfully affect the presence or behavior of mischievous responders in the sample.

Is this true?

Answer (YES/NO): YES